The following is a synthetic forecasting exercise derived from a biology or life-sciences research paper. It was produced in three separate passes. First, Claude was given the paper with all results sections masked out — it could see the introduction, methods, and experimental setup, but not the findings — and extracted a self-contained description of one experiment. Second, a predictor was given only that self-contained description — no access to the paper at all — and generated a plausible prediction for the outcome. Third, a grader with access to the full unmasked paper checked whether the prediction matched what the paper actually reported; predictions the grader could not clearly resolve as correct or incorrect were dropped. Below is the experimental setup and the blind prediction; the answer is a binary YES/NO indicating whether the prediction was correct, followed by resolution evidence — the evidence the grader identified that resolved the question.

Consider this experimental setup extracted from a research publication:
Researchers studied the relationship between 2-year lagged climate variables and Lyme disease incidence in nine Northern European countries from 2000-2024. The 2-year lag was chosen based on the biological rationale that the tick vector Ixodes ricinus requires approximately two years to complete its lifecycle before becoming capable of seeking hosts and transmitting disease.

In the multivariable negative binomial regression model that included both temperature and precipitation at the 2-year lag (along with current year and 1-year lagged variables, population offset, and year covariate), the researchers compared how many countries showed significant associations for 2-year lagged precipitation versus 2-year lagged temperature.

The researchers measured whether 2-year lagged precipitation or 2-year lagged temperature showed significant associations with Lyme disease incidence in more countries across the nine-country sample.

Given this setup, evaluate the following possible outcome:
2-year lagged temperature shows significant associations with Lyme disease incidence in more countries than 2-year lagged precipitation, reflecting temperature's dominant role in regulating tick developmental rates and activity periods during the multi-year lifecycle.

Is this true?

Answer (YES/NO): NO